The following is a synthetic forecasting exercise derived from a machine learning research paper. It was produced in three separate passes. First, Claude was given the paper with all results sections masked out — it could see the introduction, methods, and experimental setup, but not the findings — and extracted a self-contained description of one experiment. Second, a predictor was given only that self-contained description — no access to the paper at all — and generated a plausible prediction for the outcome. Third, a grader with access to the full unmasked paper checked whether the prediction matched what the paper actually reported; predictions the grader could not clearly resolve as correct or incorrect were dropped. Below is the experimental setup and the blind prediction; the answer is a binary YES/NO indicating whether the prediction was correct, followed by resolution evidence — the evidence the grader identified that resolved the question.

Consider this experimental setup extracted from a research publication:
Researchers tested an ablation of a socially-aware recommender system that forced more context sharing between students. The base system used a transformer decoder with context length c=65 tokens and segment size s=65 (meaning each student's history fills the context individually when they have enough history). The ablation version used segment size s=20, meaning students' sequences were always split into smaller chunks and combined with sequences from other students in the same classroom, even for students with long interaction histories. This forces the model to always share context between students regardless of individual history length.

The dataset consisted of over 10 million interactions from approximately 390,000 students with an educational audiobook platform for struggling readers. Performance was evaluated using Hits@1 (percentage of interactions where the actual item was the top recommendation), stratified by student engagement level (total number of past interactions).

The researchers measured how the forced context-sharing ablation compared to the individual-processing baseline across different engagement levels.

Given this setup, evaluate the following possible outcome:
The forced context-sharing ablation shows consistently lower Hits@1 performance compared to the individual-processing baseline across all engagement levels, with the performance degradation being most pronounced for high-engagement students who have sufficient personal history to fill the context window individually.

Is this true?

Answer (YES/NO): NO